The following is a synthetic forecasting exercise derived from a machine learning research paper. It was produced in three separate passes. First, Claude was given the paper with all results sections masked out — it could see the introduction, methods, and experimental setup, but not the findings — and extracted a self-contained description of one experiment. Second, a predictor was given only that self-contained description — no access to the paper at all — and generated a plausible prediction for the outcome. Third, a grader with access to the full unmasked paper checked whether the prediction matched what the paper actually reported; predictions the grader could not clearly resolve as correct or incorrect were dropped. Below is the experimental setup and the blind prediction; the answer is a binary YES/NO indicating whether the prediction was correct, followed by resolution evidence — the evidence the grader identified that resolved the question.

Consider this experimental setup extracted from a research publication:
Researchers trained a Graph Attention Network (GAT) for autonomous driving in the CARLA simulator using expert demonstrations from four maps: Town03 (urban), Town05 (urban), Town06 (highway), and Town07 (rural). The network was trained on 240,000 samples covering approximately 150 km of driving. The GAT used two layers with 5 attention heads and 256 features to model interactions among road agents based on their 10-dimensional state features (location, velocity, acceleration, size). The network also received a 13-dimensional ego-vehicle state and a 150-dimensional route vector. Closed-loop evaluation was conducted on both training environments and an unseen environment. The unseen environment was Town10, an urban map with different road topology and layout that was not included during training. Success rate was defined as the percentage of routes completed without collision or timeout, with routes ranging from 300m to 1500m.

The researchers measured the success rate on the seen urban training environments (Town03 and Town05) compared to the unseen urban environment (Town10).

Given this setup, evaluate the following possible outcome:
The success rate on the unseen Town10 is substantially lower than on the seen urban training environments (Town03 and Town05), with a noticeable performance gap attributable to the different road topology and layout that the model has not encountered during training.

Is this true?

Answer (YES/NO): YES